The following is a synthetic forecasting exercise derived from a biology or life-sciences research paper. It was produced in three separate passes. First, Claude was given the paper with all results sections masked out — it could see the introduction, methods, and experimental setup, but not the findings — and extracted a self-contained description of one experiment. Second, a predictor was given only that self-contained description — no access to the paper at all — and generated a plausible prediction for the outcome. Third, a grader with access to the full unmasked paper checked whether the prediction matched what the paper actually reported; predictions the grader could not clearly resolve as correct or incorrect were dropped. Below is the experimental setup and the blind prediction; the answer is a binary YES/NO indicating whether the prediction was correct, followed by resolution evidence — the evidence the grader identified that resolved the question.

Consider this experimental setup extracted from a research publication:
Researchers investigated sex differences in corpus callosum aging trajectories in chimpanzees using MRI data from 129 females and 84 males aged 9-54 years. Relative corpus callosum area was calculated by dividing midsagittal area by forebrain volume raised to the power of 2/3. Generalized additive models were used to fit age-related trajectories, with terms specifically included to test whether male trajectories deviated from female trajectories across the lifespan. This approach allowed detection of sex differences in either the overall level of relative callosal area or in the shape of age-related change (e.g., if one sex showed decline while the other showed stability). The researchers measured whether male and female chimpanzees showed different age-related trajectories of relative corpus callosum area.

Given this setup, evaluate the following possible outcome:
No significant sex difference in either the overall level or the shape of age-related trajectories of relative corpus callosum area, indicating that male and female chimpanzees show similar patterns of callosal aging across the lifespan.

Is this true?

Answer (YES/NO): YES